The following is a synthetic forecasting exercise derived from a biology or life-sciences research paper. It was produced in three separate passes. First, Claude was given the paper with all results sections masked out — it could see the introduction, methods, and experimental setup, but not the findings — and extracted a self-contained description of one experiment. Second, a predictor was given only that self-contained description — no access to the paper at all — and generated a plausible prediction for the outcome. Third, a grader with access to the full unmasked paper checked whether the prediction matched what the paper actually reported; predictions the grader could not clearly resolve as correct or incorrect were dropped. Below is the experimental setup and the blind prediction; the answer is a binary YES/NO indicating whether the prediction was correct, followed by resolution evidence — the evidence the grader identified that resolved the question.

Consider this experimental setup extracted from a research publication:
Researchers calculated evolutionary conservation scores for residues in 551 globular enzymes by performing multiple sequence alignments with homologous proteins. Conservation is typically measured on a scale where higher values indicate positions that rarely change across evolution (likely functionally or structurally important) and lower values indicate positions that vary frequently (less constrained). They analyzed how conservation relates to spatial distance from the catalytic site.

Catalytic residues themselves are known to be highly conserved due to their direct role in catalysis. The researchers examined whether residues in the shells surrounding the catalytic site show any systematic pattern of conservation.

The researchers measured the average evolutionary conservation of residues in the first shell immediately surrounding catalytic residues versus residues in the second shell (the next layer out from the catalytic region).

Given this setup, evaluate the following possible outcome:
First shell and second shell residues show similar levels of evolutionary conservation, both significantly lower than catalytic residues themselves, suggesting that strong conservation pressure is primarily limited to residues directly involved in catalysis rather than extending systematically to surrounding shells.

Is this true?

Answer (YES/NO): NO